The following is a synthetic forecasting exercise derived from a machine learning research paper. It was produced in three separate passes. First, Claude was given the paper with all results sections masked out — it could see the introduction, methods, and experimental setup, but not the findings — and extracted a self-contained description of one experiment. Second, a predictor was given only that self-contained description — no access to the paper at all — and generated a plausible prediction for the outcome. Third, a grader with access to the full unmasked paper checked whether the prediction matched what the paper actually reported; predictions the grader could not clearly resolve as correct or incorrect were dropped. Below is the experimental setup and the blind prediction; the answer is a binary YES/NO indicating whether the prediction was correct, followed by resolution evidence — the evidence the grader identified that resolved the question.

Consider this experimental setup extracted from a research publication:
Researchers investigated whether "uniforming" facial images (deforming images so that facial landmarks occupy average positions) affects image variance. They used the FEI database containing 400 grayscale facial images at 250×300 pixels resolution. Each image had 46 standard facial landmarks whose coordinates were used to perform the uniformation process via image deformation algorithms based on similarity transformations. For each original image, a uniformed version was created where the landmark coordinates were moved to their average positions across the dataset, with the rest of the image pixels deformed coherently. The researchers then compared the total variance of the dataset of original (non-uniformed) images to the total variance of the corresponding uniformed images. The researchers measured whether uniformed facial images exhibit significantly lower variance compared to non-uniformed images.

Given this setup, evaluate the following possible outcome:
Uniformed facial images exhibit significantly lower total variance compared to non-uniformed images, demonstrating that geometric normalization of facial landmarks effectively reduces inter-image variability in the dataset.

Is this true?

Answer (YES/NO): NO